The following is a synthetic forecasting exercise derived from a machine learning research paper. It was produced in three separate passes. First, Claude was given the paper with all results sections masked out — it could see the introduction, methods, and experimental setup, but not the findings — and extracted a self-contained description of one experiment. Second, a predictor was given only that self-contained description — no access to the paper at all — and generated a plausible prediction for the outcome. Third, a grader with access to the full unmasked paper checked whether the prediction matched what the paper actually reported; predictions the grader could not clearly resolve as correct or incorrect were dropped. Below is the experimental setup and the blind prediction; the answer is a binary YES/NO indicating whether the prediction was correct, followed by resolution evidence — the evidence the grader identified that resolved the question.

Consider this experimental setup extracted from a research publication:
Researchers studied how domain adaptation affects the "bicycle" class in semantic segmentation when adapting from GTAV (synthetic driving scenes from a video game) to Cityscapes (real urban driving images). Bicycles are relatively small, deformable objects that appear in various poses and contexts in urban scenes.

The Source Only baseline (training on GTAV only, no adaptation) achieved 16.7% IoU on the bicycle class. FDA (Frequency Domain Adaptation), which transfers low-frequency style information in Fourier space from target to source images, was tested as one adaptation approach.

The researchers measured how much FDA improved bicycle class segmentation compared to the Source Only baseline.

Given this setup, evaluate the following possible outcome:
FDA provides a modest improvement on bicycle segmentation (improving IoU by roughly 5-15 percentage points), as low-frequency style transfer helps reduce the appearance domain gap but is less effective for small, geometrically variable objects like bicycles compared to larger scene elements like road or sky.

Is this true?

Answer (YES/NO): NO